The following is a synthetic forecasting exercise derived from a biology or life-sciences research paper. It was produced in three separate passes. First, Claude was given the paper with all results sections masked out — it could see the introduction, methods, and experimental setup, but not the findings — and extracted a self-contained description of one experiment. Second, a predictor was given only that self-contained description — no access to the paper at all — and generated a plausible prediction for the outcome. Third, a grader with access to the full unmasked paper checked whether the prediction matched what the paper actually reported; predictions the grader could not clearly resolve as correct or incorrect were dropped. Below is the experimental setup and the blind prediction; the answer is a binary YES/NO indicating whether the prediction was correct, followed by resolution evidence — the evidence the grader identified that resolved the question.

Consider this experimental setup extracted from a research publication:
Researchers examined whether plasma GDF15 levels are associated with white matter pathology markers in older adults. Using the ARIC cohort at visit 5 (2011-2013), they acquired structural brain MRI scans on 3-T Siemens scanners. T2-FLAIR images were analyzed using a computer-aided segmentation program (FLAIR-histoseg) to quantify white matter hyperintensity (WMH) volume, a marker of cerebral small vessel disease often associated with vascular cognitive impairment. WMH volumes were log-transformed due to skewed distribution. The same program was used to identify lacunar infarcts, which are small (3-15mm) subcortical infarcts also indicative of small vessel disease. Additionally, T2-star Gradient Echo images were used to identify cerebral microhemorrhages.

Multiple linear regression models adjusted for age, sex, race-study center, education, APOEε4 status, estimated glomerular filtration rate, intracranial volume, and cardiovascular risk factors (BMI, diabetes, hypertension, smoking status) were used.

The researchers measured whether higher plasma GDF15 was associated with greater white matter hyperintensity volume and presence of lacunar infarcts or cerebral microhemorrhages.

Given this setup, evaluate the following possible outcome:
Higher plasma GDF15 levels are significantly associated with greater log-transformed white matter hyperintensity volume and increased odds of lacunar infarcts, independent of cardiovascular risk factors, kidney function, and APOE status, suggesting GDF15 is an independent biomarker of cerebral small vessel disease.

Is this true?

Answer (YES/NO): YES